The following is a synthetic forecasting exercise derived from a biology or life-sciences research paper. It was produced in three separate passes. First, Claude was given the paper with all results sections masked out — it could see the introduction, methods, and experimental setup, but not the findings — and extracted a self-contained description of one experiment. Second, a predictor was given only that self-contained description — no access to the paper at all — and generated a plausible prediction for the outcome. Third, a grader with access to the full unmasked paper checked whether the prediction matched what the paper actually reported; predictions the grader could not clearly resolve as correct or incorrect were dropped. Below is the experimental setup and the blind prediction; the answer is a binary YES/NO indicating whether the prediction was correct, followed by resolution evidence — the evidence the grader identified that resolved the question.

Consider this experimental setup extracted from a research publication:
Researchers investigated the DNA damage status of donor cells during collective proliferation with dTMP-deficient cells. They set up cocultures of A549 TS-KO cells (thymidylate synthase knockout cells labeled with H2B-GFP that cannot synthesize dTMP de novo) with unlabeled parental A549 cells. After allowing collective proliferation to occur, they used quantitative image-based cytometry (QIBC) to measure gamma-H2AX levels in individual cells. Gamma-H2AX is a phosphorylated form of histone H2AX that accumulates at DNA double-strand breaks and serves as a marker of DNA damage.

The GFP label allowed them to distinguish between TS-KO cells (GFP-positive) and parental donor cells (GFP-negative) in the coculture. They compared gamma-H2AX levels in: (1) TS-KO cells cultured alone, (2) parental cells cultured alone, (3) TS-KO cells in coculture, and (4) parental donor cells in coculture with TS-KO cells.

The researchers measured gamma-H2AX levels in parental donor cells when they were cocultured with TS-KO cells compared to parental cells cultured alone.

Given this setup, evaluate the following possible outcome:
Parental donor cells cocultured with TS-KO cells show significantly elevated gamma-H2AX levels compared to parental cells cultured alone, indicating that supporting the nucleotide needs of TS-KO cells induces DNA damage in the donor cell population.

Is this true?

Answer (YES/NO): YES